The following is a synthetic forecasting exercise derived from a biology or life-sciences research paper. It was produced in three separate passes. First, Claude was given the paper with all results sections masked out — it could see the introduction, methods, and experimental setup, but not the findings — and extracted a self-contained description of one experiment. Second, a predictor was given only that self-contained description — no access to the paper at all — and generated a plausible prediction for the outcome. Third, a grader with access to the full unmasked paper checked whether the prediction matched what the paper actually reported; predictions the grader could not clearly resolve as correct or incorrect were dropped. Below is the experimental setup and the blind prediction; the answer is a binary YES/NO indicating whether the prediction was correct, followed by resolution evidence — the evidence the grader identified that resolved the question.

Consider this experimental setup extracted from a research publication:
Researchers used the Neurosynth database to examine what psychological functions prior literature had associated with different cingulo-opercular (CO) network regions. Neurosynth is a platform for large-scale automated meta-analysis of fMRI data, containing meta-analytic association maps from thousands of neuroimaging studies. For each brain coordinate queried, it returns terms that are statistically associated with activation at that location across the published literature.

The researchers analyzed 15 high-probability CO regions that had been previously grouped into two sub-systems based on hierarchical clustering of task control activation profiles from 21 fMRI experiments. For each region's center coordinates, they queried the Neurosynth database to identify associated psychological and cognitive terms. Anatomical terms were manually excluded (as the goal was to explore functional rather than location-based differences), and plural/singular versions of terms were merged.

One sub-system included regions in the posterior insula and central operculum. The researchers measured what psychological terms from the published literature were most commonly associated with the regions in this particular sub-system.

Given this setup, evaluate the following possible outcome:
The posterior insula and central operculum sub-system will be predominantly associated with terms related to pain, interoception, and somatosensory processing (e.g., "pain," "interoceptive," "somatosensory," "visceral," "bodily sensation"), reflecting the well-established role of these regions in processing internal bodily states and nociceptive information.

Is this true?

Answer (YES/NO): NO